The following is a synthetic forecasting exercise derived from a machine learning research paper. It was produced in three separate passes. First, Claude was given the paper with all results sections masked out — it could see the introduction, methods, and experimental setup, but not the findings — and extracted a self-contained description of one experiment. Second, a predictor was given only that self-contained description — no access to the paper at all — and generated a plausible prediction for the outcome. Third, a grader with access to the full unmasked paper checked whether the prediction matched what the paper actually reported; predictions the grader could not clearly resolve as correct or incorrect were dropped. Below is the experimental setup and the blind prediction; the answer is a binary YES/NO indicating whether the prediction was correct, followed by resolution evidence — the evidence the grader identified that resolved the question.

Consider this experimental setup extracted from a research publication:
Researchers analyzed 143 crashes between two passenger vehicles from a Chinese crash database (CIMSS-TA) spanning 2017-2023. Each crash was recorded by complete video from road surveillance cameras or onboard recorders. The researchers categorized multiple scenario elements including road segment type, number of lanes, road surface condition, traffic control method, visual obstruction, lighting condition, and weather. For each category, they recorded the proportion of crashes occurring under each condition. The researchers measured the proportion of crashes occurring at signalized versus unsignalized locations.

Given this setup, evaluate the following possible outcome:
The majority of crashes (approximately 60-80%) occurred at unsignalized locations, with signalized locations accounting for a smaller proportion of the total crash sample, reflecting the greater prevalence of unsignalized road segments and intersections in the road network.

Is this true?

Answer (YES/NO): YES